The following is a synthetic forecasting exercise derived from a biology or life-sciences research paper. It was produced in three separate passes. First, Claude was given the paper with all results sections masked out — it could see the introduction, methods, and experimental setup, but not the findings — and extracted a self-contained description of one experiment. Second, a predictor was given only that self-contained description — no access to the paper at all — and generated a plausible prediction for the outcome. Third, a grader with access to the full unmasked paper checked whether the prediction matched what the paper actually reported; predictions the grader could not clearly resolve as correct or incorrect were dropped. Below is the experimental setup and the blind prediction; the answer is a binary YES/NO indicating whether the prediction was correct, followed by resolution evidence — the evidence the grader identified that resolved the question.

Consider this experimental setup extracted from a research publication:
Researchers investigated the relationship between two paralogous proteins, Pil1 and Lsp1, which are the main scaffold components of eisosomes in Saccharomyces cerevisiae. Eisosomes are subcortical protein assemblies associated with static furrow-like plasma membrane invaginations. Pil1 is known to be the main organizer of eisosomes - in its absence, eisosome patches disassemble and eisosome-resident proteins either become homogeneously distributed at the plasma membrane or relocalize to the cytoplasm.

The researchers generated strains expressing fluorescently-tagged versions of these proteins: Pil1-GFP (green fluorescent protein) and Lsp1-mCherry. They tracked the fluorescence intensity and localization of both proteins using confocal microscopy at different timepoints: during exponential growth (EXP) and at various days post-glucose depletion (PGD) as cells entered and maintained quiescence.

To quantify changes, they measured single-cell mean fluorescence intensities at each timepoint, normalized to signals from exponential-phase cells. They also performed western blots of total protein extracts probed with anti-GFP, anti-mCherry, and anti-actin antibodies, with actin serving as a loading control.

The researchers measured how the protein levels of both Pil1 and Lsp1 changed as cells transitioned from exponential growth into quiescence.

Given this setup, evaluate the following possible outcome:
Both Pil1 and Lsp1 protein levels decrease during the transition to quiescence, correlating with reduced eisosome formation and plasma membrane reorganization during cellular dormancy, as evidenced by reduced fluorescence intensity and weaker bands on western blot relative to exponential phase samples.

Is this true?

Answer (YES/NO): NO